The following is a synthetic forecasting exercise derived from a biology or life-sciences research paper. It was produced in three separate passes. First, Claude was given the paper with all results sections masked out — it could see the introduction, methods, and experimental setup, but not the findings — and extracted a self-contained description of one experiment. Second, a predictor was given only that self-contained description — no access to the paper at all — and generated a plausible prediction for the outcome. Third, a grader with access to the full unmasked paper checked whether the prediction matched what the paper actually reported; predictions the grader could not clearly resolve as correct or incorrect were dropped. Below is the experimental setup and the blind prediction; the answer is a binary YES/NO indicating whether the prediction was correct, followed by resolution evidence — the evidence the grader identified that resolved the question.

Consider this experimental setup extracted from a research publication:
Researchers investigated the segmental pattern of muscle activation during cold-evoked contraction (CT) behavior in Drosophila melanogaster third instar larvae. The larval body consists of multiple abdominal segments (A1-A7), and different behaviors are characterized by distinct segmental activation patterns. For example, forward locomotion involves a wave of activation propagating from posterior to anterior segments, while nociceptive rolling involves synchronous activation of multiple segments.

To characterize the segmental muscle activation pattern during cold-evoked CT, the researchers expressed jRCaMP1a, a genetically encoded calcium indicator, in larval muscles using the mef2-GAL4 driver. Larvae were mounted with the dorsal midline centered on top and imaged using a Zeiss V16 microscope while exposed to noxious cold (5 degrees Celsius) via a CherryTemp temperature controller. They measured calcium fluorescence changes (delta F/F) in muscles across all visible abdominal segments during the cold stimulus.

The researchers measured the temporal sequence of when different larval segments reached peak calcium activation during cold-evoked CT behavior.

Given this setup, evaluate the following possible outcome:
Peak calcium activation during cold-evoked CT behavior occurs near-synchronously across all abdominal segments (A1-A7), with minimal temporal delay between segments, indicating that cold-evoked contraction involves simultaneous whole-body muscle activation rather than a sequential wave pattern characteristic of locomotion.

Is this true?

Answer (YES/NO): NO